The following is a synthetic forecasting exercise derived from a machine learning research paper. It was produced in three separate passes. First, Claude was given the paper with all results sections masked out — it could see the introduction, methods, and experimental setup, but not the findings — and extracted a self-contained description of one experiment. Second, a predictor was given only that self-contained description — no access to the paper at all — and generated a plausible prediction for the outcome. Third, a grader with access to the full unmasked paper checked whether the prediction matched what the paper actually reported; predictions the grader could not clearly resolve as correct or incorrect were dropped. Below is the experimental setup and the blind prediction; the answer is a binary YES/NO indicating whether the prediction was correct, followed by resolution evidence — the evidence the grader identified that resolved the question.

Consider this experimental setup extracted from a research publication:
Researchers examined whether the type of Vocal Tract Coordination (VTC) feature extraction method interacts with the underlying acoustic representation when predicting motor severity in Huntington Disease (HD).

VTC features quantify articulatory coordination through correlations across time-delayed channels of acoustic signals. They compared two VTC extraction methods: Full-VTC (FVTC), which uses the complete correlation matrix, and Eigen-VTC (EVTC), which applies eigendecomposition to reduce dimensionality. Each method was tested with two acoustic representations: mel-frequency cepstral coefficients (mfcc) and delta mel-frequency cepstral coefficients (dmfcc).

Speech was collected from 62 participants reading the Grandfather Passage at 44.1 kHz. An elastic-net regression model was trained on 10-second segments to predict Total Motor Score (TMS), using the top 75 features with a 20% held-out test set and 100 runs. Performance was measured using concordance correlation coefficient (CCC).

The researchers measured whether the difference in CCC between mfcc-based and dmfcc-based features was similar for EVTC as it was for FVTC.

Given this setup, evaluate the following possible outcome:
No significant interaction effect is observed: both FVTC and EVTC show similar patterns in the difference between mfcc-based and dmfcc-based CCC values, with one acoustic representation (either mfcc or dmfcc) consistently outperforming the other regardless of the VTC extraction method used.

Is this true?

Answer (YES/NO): NO